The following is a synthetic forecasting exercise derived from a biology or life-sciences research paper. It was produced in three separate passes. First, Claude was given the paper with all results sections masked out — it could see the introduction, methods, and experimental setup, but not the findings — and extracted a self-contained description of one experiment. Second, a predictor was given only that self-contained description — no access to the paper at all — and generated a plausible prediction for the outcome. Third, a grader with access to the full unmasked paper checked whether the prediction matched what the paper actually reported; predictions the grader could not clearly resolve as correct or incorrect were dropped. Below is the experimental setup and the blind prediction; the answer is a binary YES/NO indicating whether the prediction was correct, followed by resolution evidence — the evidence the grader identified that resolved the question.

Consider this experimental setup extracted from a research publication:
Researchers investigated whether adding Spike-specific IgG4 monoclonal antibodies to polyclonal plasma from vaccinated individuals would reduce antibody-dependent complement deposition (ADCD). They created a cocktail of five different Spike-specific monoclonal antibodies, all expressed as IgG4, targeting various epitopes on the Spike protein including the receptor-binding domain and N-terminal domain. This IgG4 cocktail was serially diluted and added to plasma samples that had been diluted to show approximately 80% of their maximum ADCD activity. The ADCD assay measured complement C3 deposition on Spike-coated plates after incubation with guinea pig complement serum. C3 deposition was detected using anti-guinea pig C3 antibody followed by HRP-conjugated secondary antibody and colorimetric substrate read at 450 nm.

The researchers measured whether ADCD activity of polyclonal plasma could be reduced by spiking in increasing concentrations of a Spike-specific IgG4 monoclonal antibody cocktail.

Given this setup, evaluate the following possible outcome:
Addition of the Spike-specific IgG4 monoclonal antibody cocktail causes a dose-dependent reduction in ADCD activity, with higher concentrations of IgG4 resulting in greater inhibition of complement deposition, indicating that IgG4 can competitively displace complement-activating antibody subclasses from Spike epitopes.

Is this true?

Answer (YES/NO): NO